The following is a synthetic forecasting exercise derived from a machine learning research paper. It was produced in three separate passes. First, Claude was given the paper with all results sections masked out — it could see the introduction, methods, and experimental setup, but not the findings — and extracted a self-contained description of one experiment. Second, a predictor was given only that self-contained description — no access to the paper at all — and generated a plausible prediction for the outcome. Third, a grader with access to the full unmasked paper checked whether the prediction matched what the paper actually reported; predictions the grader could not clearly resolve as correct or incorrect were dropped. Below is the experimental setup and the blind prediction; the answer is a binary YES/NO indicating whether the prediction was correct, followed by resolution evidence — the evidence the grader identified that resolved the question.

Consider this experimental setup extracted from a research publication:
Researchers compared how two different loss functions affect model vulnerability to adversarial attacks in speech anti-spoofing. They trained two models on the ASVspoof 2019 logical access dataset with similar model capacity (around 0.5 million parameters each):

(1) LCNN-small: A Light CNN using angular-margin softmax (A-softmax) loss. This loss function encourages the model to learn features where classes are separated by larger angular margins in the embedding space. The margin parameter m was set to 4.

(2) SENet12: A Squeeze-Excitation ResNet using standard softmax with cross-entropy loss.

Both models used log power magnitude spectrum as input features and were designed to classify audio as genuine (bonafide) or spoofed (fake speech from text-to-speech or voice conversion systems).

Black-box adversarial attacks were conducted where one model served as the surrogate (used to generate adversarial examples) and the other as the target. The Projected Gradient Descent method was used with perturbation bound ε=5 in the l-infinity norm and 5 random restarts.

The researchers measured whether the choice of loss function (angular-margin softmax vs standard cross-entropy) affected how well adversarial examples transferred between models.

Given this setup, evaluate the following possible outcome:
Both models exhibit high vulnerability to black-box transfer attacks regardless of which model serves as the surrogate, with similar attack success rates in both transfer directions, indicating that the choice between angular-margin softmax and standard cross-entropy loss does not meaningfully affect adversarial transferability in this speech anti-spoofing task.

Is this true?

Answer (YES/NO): NO